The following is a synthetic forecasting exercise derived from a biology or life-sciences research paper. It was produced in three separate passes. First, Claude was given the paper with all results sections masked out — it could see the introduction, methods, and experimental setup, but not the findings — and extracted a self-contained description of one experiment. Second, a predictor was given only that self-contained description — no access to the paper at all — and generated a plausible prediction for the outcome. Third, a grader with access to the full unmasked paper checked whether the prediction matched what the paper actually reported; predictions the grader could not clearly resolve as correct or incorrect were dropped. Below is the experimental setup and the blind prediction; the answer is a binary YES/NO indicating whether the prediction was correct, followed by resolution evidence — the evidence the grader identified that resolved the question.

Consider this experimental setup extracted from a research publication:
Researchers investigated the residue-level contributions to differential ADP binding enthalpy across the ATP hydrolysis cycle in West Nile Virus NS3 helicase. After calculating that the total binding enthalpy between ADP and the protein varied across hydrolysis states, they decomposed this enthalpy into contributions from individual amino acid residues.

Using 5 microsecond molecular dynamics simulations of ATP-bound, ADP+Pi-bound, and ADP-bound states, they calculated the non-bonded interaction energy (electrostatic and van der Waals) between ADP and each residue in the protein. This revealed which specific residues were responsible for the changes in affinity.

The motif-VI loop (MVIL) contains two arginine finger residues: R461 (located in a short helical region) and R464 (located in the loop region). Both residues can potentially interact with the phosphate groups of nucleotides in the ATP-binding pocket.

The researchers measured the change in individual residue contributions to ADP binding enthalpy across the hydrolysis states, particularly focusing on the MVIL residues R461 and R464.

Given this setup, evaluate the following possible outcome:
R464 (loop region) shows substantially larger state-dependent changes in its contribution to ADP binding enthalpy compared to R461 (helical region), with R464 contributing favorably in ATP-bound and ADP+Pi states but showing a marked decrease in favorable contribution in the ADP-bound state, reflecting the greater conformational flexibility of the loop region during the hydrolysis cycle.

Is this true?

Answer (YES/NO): YES